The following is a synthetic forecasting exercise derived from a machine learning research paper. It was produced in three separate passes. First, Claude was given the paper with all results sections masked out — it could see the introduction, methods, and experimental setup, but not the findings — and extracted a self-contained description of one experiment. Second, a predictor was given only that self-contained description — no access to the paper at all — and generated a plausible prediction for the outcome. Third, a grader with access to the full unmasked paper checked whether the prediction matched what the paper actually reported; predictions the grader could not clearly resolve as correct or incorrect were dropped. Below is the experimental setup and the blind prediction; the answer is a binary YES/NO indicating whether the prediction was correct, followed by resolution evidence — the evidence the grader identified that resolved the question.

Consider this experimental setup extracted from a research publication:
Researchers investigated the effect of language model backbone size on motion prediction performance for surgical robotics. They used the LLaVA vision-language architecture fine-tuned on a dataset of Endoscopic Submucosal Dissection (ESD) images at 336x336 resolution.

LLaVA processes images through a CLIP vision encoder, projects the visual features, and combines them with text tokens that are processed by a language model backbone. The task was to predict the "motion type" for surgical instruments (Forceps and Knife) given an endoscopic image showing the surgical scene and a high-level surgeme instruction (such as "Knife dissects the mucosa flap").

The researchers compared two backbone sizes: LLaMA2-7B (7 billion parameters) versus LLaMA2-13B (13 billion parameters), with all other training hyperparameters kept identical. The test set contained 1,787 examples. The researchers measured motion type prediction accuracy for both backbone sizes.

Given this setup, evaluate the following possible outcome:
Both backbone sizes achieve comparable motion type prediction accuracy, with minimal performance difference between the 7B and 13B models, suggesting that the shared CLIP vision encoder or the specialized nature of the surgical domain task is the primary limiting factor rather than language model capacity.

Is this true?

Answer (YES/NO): YES